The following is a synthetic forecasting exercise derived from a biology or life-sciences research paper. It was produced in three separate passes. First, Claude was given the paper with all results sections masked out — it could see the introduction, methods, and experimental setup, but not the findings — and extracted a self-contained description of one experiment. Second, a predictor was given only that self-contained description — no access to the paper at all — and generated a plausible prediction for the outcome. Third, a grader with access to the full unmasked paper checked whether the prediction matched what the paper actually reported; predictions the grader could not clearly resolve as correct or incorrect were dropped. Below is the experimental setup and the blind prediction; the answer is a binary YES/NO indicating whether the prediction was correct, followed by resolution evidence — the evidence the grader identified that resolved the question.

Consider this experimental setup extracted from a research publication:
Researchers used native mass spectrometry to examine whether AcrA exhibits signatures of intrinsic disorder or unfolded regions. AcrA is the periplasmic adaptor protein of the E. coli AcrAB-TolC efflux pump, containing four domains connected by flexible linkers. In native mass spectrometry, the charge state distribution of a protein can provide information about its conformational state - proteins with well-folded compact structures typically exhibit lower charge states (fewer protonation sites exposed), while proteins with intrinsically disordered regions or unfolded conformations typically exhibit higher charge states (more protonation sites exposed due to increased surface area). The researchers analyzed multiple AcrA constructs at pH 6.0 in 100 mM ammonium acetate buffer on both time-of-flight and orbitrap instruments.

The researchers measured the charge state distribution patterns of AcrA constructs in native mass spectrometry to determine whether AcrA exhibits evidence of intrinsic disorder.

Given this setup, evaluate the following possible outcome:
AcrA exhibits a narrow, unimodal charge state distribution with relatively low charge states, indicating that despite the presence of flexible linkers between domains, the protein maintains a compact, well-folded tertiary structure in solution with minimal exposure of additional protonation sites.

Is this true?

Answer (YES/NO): NO